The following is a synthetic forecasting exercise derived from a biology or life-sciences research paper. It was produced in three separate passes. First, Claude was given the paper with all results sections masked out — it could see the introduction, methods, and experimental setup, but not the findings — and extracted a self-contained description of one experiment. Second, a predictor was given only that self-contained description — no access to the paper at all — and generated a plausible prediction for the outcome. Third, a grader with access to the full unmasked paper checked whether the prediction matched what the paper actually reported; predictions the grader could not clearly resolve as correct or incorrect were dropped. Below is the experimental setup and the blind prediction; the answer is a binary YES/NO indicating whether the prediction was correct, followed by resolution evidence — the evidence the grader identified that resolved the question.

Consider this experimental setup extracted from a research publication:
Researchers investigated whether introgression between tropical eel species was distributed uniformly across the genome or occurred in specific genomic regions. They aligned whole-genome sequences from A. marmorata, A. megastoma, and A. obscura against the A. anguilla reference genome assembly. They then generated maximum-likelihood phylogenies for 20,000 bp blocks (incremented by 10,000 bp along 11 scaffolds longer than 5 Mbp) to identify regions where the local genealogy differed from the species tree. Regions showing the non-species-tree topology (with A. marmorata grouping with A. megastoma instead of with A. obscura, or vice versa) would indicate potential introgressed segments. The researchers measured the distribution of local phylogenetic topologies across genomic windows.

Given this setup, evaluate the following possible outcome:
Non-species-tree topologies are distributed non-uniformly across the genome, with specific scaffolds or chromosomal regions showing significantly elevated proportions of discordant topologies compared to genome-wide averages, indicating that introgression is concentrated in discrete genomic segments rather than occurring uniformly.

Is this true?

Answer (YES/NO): NO